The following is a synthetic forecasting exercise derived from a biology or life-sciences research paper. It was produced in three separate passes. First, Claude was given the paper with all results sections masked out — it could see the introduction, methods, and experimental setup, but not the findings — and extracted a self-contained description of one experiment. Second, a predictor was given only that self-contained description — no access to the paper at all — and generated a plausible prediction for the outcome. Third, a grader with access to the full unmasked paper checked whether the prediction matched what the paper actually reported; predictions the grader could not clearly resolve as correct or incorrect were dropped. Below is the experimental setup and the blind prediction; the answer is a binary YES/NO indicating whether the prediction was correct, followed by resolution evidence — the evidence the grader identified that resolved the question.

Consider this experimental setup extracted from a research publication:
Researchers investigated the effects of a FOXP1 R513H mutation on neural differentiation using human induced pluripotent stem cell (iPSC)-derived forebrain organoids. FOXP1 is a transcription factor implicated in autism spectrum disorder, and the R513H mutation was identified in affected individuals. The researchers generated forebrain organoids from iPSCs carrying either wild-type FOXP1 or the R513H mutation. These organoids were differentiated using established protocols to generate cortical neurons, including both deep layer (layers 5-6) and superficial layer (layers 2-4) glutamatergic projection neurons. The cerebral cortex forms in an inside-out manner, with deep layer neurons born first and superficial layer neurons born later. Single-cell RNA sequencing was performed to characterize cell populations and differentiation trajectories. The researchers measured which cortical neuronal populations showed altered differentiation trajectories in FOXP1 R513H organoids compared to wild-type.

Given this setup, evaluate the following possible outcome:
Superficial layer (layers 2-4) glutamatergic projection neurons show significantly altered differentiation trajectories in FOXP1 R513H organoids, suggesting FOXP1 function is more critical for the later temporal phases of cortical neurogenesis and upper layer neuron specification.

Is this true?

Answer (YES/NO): NO